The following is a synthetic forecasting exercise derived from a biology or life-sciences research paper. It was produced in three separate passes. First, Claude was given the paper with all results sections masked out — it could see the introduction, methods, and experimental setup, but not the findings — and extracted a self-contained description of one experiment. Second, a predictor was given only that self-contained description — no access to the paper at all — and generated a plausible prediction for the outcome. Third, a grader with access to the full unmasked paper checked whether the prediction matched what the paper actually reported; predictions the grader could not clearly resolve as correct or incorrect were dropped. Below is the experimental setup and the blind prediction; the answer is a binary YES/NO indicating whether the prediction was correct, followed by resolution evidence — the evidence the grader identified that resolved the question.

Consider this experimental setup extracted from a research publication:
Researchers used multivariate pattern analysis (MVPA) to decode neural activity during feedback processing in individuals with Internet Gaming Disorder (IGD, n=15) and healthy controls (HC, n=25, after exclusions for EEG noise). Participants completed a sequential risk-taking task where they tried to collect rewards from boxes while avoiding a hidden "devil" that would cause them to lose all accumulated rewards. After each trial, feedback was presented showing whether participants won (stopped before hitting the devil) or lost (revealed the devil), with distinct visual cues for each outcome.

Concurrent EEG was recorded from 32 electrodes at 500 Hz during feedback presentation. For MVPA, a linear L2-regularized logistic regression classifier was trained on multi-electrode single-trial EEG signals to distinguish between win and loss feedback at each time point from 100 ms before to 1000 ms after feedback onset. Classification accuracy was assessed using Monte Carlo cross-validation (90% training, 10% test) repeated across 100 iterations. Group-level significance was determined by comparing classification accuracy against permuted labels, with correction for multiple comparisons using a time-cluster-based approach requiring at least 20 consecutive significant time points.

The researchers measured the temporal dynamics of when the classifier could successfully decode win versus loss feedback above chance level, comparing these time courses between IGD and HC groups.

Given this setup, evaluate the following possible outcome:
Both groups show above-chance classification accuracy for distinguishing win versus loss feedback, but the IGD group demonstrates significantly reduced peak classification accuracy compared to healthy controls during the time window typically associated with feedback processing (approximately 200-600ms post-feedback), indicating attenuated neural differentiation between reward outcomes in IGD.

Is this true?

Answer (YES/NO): NO